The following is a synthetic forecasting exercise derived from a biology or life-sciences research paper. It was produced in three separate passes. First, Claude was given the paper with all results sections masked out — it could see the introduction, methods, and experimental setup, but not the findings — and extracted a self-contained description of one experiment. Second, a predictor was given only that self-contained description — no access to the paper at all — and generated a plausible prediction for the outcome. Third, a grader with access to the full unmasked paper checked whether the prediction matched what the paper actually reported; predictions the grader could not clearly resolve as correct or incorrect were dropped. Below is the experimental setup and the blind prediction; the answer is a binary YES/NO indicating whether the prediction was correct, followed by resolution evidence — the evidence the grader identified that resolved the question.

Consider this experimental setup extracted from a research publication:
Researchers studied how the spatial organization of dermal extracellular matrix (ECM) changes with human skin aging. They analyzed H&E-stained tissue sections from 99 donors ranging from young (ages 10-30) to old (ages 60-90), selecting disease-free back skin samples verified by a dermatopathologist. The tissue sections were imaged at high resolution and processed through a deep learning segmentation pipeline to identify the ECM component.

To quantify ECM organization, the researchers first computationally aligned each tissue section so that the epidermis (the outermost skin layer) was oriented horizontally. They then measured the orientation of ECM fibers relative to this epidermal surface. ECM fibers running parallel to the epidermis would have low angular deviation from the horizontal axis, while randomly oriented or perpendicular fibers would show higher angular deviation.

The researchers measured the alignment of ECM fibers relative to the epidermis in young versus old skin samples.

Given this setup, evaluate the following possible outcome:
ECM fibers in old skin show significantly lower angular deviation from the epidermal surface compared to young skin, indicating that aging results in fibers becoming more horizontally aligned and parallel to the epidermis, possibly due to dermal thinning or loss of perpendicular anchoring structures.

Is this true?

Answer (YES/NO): YES